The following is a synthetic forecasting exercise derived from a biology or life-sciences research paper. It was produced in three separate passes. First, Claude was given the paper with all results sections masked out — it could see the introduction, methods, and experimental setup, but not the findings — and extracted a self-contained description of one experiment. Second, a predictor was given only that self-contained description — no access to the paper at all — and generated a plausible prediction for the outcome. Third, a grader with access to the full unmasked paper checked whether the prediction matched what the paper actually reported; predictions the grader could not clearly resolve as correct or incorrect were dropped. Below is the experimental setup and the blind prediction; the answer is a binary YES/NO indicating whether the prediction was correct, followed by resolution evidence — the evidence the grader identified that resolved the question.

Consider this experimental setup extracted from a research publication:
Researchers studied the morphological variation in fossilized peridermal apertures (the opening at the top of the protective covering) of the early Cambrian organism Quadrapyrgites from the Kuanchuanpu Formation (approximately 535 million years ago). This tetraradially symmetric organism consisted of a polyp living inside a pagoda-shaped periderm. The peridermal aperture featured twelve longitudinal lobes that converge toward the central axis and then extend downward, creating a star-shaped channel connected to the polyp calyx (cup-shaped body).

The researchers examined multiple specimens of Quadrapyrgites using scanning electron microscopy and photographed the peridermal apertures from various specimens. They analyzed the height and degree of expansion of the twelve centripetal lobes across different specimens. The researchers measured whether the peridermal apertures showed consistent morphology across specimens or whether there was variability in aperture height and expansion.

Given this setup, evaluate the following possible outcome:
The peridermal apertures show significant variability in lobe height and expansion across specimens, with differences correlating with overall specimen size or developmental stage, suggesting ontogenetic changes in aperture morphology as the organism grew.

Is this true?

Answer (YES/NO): NO